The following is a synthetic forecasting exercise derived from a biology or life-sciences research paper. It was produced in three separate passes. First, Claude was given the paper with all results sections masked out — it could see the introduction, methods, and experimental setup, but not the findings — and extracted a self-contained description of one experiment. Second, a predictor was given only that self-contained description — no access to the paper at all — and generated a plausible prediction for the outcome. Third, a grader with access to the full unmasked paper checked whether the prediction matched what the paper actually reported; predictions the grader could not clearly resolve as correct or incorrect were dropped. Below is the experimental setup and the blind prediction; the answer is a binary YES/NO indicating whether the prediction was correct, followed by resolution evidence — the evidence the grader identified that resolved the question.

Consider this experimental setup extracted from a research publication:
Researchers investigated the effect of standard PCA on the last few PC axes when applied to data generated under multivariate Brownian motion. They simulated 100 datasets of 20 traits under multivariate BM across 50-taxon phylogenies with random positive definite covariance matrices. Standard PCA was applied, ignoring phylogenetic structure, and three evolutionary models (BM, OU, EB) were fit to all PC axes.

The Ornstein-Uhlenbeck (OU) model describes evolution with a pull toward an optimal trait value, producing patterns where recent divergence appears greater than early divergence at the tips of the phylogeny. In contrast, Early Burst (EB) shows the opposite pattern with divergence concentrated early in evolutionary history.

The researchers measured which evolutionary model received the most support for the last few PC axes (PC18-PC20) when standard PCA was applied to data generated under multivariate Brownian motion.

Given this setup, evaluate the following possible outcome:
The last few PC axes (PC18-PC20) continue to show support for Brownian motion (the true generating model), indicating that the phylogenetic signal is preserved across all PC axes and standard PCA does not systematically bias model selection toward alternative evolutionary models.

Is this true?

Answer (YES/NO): NO